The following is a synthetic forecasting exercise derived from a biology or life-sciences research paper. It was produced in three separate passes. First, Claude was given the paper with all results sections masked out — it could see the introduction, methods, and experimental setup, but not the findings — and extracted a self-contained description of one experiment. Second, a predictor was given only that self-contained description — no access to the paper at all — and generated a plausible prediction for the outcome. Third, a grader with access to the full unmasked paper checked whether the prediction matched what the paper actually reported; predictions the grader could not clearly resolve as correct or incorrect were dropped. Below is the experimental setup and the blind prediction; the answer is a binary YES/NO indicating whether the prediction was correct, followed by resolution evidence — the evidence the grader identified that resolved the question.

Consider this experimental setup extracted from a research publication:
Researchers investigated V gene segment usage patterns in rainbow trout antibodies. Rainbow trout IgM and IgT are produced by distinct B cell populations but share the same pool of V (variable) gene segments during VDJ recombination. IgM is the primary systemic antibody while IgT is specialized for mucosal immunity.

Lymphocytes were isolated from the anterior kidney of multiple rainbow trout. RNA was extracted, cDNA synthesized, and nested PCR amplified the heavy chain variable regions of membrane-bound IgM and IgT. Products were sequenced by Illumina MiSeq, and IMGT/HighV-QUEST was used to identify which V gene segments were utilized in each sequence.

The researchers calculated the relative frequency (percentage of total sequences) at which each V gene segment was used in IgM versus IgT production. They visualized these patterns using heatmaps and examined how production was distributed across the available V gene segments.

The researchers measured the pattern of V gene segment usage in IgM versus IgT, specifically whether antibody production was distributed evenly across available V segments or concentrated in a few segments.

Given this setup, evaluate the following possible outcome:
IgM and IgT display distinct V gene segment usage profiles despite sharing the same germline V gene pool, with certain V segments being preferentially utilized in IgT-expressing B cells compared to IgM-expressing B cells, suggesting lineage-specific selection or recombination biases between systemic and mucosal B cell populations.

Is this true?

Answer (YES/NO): YES